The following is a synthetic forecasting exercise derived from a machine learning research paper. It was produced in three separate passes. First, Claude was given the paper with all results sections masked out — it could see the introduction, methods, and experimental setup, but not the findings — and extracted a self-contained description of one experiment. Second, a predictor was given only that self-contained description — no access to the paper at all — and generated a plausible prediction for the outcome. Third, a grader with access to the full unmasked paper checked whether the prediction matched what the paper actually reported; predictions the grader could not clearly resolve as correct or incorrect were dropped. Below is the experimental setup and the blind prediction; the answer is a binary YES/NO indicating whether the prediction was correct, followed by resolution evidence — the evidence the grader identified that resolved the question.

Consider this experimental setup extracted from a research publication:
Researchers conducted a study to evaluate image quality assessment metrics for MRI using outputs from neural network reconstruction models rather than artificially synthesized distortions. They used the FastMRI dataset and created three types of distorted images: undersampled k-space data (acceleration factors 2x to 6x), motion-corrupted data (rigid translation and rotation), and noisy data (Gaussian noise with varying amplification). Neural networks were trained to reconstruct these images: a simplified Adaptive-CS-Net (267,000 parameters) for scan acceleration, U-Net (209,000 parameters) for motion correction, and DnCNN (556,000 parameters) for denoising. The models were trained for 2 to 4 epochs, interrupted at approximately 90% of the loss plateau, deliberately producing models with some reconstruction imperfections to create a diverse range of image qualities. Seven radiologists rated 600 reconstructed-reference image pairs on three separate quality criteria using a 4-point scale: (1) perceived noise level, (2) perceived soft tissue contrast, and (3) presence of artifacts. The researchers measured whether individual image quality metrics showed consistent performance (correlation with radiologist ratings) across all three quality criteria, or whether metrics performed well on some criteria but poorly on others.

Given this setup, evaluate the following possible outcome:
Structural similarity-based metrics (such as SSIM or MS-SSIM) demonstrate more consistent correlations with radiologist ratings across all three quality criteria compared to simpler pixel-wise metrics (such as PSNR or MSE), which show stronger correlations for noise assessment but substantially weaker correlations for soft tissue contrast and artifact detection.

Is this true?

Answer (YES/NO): NO